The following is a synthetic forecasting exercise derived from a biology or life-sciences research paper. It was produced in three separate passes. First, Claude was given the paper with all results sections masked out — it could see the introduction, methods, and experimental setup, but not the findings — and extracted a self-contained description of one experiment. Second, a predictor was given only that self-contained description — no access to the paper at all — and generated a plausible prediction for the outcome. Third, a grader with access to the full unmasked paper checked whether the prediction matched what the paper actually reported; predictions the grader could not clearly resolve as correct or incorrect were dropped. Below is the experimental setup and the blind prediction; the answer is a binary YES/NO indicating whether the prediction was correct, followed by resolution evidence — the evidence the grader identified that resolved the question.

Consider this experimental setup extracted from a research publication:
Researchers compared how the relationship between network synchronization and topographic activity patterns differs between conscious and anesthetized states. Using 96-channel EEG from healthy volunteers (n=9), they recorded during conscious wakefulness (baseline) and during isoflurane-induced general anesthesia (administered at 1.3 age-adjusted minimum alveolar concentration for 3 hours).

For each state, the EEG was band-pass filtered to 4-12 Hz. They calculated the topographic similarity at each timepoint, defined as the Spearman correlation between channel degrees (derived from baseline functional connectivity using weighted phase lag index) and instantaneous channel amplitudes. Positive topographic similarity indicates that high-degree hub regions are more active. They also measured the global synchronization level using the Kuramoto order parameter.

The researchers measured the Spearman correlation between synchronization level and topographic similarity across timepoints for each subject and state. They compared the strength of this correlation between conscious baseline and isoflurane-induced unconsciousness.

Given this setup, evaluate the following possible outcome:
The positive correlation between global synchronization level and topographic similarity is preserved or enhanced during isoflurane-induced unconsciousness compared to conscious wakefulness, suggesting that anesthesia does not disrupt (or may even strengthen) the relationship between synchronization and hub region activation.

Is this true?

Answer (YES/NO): NO